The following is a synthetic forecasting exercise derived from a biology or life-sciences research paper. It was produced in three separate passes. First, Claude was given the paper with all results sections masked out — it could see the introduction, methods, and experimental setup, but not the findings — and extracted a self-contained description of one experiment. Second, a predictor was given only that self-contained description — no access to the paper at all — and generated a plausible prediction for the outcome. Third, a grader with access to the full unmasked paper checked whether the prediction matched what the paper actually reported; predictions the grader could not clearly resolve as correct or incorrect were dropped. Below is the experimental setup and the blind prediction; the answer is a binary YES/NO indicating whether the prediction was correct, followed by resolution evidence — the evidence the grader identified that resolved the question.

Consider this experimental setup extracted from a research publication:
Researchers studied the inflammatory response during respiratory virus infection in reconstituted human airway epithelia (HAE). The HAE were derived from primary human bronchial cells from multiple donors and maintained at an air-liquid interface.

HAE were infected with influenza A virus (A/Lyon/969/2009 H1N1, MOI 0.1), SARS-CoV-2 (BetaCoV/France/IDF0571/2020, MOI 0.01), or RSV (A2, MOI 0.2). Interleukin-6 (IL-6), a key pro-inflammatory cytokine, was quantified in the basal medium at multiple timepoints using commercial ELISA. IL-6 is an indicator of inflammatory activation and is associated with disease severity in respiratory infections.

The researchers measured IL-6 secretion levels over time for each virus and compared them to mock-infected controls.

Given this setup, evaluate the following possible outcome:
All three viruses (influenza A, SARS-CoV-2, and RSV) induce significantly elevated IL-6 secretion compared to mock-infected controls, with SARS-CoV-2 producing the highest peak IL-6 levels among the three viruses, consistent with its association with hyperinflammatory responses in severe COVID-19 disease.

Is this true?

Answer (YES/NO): NO